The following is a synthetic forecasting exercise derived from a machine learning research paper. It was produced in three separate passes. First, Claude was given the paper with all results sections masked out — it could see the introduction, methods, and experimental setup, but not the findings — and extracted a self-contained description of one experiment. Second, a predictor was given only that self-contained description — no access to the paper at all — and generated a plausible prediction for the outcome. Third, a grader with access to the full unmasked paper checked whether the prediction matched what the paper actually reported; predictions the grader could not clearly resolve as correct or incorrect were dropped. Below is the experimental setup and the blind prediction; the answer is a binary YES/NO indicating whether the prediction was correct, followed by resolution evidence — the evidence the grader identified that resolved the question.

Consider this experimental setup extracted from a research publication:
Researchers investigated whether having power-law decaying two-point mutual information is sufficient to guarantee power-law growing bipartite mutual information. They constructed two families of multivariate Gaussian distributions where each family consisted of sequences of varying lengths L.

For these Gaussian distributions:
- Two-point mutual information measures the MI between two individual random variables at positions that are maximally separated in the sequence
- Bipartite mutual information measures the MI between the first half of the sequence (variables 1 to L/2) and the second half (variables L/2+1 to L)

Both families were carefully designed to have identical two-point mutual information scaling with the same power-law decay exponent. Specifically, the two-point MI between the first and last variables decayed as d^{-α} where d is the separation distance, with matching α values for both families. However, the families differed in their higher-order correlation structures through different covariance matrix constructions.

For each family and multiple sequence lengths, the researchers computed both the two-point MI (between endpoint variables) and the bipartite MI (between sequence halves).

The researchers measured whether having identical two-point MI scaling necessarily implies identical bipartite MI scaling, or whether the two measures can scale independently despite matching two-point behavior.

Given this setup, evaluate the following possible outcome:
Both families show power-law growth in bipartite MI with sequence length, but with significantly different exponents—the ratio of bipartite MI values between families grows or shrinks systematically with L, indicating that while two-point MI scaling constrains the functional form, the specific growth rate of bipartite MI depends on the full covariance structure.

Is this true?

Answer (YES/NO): NO